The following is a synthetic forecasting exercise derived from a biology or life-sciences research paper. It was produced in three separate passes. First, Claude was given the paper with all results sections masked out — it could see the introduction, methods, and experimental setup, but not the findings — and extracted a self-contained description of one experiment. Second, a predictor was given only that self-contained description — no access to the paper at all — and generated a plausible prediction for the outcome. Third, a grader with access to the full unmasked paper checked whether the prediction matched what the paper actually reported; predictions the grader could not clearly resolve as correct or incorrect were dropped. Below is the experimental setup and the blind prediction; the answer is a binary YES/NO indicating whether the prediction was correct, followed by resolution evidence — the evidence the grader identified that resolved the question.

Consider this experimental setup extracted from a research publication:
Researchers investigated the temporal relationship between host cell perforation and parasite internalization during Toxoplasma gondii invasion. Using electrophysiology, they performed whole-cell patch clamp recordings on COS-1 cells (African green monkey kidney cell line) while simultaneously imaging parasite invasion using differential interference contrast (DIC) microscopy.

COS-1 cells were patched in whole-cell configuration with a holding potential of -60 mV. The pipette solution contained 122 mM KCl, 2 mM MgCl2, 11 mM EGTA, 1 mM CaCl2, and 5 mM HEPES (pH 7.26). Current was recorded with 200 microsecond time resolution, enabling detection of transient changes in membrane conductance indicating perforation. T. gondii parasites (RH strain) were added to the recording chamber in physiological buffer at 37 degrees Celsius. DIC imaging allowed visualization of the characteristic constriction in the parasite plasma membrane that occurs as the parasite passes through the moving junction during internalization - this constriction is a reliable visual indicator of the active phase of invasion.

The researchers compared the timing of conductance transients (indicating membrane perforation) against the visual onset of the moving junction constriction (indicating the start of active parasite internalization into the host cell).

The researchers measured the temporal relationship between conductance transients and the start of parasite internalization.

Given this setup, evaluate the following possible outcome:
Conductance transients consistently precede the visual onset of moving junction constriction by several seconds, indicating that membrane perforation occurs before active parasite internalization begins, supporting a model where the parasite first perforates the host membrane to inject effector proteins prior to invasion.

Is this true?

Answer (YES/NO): NO